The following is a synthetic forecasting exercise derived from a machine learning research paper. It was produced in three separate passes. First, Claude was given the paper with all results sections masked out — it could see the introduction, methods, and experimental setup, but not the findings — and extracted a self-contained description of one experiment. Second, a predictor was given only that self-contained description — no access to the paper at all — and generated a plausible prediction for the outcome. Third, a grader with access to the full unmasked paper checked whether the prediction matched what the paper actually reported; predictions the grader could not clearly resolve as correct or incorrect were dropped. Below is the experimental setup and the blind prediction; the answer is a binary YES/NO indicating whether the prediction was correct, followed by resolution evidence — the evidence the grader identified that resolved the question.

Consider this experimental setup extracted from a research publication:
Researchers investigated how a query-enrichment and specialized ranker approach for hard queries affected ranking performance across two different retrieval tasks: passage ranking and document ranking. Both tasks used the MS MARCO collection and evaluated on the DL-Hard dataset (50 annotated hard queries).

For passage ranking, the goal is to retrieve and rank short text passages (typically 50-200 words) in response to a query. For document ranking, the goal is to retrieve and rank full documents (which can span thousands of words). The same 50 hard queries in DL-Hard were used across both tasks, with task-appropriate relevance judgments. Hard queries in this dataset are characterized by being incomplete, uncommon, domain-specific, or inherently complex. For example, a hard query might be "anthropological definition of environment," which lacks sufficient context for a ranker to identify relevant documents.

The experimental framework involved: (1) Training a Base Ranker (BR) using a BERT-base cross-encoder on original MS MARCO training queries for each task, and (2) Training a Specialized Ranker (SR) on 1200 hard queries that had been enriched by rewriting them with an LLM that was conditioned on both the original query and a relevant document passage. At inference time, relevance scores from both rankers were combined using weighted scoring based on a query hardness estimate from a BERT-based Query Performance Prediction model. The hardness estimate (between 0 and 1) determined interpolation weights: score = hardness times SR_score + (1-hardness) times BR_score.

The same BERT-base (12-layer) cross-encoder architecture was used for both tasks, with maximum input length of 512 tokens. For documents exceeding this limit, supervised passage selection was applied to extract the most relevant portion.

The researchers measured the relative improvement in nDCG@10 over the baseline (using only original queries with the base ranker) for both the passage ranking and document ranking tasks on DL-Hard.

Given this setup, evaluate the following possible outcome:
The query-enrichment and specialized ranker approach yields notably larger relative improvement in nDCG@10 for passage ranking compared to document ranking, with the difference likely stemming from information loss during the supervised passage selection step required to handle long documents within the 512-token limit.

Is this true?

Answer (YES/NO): NO